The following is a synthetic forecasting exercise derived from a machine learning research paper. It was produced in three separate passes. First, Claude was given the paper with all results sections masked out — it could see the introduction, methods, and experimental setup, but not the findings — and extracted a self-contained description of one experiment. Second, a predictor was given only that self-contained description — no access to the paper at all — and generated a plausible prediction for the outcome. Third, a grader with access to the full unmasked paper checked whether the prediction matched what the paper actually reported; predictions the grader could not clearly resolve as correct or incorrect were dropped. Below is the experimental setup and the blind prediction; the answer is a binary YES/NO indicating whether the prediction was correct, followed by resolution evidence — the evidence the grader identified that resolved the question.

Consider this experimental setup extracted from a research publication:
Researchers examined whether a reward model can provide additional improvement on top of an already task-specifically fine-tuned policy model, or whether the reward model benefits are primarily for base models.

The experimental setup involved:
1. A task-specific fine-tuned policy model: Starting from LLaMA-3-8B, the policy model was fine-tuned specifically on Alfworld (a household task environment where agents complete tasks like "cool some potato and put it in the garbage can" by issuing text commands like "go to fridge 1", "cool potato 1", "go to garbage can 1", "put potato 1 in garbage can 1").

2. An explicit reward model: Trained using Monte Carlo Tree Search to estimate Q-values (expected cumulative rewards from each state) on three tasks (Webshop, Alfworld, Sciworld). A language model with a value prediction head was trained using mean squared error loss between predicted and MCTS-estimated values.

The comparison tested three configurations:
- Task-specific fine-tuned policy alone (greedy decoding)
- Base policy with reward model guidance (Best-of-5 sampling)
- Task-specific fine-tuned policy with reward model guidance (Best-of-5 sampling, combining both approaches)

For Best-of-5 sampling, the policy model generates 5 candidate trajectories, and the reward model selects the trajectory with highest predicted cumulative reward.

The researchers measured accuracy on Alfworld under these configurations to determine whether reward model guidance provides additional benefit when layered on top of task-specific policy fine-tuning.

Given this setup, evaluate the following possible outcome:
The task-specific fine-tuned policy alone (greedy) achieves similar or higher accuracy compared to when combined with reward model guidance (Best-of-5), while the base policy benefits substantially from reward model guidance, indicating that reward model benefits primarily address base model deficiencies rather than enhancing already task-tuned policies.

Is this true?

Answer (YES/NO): NO